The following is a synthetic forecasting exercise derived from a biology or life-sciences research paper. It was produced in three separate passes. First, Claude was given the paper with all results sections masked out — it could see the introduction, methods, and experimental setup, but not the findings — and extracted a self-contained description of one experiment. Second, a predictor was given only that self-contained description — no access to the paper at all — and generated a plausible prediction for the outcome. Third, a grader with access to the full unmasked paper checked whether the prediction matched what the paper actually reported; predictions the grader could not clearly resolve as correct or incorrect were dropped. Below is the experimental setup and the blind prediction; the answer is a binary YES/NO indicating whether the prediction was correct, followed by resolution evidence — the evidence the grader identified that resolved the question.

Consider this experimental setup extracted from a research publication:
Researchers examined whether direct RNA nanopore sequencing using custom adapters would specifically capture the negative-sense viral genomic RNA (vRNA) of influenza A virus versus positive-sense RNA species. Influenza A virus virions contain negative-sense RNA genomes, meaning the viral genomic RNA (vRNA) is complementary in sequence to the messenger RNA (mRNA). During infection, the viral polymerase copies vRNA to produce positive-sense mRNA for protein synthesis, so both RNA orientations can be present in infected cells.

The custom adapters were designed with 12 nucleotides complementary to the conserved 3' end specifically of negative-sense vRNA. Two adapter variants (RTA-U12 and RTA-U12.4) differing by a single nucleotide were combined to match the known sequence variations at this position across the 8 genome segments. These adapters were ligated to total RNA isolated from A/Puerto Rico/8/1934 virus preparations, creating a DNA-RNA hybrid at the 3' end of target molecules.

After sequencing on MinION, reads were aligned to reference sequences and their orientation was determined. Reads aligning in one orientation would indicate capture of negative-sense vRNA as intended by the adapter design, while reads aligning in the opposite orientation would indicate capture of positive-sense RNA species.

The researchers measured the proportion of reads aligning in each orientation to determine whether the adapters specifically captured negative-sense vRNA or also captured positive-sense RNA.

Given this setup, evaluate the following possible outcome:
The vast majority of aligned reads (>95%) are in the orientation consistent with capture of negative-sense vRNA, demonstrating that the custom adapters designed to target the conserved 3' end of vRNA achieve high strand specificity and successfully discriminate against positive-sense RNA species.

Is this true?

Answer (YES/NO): YES